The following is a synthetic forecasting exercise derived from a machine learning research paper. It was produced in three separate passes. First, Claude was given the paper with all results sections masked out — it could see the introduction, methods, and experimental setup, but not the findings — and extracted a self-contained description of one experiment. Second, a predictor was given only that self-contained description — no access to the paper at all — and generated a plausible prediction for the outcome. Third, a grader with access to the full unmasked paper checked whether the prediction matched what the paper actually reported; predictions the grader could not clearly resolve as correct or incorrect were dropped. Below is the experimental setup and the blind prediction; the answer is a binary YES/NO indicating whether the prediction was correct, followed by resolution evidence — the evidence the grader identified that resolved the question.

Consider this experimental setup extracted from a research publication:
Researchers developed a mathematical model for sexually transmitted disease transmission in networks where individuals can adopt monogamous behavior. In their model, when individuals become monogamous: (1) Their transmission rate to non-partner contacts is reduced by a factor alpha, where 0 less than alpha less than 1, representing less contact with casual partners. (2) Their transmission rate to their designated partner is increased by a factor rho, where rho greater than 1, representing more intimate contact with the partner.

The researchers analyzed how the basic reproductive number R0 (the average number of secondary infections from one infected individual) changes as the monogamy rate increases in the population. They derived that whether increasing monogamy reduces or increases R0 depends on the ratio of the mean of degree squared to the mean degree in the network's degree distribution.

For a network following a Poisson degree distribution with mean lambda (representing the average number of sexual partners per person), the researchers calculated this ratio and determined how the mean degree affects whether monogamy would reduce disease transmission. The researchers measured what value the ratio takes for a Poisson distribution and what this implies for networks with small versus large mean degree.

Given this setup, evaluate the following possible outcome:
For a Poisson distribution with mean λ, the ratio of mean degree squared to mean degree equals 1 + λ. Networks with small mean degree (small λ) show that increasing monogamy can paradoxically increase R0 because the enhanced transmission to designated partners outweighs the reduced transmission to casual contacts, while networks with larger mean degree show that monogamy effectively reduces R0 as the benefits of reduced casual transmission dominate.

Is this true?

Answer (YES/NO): NO